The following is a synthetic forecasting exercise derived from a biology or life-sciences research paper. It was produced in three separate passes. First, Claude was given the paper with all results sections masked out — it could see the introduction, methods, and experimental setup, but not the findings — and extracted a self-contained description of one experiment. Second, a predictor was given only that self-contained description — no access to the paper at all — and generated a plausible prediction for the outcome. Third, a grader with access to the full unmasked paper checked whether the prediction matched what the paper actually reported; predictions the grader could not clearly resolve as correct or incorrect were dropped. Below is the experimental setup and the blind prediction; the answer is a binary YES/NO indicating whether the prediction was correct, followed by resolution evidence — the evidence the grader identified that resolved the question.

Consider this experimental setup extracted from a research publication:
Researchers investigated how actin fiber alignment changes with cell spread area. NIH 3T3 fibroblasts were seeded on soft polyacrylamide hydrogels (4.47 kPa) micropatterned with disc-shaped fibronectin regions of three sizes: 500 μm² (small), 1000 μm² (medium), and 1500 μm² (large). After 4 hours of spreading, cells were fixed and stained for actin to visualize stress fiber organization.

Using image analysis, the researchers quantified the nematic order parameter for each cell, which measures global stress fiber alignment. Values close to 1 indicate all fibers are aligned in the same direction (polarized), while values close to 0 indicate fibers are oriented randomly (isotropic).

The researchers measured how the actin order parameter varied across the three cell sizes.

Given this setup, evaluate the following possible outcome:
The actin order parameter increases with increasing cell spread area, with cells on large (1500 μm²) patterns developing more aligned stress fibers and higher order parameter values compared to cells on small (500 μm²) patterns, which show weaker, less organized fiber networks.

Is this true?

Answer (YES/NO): NO